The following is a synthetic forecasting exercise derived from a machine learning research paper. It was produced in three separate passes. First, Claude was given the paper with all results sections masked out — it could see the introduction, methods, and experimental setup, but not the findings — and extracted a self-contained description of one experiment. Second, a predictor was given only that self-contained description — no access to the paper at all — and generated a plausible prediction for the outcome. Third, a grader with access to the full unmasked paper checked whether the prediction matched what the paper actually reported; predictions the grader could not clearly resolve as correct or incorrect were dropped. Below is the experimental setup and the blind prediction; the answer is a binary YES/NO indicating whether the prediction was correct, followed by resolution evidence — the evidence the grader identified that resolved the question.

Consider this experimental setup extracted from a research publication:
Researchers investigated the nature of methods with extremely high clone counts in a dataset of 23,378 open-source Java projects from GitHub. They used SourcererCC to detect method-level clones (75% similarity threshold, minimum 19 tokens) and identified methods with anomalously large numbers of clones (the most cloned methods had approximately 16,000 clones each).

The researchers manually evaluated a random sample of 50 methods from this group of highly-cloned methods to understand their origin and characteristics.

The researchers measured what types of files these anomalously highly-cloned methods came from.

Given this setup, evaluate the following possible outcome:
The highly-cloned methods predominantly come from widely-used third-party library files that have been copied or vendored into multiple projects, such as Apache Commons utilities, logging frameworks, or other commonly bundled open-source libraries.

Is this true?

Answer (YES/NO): NO